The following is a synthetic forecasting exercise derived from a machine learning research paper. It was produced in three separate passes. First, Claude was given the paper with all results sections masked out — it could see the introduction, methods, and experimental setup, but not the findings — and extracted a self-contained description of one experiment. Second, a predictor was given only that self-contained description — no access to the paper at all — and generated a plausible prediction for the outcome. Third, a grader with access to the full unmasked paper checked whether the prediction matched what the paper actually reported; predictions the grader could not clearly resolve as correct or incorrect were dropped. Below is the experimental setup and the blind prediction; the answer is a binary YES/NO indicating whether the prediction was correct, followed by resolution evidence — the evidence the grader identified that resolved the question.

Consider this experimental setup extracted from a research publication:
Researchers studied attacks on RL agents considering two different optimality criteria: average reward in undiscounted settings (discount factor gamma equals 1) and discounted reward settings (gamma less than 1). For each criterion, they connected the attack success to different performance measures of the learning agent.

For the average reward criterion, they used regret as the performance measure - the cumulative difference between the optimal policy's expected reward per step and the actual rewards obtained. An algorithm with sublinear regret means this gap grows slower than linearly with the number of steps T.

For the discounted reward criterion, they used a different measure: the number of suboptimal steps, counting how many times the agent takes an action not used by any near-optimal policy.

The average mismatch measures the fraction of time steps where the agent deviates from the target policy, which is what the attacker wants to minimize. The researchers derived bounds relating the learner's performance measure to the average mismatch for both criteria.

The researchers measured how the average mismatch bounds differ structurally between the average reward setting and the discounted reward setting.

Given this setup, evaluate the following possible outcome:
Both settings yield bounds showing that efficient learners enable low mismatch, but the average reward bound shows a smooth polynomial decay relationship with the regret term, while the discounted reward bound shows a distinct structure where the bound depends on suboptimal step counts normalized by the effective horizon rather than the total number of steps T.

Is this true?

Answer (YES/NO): NO